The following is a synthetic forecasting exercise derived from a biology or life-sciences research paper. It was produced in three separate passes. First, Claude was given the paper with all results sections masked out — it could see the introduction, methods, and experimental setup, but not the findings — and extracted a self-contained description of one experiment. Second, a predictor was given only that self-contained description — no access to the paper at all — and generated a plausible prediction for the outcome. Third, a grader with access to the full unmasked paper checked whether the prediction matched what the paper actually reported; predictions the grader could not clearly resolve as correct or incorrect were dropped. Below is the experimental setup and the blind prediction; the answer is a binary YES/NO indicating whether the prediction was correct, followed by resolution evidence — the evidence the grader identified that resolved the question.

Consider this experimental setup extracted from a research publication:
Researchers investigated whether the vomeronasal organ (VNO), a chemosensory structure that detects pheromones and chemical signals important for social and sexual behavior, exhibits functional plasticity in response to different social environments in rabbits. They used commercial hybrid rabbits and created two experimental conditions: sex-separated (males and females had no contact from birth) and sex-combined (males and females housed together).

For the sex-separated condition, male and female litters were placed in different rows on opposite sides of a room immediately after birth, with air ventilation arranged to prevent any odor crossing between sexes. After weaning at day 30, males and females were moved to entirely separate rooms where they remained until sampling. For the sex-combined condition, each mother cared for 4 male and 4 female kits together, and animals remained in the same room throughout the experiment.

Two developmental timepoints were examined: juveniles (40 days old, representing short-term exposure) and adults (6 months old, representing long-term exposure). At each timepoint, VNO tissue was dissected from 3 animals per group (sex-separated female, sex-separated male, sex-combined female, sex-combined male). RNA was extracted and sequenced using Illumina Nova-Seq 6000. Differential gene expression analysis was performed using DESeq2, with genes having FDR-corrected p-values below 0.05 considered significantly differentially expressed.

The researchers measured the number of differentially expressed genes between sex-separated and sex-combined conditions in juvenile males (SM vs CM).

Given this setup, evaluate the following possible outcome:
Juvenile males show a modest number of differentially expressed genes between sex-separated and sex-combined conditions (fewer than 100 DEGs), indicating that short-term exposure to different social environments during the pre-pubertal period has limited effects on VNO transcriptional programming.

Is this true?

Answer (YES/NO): YES